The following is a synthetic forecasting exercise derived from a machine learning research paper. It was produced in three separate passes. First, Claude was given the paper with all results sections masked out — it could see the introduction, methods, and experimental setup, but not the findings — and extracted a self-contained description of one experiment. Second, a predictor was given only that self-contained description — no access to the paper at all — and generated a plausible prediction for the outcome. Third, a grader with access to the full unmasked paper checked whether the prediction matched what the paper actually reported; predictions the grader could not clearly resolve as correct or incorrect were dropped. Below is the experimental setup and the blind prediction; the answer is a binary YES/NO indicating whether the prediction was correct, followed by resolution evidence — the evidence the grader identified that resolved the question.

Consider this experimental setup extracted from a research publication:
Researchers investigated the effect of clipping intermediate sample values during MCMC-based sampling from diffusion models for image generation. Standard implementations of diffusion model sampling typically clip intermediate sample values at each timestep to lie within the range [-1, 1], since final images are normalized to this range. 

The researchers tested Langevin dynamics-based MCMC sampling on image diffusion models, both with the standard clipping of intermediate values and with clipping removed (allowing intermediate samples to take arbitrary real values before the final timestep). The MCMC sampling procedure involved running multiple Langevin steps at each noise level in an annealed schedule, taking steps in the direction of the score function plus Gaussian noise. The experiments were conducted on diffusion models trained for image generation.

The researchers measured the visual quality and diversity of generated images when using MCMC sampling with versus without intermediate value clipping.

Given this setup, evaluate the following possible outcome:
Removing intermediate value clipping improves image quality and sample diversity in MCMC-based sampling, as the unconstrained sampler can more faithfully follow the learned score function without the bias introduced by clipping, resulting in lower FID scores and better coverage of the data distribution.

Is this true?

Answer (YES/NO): NO